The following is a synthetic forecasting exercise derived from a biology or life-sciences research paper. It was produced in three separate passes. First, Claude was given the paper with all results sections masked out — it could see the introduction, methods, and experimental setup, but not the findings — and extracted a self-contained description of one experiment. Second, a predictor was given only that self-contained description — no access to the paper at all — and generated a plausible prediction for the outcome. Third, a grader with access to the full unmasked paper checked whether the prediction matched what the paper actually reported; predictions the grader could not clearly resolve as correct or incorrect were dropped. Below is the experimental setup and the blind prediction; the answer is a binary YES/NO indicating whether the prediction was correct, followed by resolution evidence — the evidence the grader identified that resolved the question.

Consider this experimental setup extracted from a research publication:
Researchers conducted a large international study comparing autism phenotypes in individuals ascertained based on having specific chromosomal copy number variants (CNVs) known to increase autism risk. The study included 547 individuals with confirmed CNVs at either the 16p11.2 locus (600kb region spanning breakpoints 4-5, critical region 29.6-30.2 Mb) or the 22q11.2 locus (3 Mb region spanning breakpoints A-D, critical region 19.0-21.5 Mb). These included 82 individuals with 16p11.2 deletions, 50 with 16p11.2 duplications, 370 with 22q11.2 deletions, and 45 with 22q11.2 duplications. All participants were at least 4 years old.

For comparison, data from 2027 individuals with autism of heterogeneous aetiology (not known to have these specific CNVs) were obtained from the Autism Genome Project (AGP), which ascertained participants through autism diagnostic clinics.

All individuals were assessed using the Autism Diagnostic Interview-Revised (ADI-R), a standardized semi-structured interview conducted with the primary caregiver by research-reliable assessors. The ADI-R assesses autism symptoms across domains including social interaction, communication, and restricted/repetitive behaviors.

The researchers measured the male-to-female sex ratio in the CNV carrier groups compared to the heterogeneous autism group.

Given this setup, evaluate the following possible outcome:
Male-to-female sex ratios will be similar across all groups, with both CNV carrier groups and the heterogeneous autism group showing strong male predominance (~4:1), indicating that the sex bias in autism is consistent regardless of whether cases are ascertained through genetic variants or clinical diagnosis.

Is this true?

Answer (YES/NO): NO